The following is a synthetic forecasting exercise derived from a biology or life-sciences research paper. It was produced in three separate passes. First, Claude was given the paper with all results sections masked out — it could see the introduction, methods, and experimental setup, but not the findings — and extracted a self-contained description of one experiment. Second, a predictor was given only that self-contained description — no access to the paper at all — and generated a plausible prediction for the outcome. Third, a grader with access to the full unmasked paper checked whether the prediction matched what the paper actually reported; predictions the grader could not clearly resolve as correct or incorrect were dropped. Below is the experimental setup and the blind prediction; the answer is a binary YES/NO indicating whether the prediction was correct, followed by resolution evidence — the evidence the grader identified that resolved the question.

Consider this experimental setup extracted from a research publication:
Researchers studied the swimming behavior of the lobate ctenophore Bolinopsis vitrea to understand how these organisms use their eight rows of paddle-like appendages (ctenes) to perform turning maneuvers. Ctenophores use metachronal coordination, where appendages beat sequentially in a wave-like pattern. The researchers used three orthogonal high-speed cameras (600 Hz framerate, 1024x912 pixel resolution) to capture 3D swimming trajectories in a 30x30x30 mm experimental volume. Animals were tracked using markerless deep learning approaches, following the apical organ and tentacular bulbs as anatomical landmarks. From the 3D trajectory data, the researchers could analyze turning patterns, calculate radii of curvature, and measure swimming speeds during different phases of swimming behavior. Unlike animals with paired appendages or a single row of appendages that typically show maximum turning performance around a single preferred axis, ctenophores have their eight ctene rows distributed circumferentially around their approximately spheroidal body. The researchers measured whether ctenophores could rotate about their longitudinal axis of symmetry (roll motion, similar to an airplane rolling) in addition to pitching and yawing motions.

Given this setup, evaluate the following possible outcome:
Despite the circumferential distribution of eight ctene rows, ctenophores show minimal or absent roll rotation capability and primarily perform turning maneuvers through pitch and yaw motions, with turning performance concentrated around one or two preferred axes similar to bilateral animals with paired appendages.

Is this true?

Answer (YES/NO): NO